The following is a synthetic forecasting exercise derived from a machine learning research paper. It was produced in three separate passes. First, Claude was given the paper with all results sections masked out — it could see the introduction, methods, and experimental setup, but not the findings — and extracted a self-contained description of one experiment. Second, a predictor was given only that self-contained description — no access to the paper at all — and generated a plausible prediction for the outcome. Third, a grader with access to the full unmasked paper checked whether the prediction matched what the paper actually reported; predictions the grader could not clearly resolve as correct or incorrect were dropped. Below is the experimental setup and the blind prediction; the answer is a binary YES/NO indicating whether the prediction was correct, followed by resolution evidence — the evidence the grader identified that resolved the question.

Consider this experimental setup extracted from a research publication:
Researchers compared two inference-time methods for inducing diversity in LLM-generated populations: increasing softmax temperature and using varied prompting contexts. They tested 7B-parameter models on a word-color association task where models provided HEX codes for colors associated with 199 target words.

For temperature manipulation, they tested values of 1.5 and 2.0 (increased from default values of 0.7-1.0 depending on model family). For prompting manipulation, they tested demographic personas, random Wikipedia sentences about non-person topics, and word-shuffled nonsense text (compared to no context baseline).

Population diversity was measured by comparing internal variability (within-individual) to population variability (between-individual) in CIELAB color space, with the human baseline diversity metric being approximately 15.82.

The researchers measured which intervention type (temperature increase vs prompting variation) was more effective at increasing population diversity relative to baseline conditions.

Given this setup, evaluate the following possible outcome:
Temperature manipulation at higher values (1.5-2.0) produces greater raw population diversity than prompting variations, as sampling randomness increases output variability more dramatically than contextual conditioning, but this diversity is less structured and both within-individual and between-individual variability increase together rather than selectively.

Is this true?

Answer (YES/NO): NO